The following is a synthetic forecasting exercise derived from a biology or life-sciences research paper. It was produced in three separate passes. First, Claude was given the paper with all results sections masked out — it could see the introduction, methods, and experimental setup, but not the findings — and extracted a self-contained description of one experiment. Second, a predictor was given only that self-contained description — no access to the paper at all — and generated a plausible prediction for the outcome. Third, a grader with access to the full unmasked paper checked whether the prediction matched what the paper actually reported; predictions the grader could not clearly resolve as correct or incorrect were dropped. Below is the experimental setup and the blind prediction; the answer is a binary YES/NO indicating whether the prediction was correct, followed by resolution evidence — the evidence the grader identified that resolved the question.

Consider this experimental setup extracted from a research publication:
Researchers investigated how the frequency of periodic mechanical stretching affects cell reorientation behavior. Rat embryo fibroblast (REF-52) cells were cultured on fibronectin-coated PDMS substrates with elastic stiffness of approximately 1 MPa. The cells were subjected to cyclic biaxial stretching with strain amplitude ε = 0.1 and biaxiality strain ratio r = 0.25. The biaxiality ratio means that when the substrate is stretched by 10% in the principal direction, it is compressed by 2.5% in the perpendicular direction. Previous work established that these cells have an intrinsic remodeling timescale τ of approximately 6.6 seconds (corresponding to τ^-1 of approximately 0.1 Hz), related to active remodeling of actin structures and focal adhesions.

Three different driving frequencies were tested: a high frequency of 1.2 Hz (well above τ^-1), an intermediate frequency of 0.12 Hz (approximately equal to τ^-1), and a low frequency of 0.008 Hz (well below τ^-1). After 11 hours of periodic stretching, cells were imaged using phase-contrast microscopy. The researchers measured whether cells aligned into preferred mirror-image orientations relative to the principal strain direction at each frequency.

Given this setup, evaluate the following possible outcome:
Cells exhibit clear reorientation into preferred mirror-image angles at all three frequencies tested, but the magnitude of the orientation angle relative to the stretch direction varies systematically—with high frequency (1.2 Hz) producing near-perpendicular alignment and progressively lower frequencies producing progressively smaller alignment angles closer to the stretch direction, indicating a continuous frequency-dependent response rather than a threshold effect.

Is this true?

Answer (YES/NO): NO